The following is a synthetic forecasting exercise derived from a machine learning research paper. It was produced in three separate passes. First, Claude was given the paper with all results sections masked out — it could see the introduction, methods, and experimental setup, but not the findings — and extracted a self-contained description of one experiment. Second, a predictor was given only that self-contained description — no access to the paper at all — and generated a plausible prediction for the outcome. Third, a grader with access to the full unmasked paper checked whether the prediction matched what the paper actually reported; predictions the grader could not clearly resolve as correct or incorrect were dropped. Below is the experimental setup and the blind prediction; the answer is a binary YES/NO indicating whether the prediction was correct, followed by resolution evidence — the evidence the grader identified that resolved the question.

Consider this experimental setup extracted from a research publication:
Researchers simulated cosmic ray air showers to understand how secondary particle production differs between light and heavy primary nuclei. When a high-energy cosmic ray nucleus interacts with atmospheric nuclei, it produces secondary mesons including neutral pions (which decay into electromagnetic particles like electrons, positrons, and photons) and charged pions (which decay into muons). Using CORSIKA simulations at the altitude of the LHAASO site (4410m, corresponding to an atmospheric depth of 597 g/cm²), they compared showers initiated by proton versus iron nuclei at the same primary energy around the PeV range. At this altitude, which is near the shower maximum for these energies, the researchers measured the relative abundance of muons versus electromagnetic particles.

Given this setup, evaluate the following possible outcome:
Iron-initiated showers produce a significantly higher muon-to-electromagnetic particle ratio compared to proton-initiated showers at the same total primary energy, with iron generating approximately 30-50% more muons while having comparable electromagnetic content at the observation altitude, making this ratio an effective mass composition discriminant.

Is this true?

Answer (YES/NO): NO